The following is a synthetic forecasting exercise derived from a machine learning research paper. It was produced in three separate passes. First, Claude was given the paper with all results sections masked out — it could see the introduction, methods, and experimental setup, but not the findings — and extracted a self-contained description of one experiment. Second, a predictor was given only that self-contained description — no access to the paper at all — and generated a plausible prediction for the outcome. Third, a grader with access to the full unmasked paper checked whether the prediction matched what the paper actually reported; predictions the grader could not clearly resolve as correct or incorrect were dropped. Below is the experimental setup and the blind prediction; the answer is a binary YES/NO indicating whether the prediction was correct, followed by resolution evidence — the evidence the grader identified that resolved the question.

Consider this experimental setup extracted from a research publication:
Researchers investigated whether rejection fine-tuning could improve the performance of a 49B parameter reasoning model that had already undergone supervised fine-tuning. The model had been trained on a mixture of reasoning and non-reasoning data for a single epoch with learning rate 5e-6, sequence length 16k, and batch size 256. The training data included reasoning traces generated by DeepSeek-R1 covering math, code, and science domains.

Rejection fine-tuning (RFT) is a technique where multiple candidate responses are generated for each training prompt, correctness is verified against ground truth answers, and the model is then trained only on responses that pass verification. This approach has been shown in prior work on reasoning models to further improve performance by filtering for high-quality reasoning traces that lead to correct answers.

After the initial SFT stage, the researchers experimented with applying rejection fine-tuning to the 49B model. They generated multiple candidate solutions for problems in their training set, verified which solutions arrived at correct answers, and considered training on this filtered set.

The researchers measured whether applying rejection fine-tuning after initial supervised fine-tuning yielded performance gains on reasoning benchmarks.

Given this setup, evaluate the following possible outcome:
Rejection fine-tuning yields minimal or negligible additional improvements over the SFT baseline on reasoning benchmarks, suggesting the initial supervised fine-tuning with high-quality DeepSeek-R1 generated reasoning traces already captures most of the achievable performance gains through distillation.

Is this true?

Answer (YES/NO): YES